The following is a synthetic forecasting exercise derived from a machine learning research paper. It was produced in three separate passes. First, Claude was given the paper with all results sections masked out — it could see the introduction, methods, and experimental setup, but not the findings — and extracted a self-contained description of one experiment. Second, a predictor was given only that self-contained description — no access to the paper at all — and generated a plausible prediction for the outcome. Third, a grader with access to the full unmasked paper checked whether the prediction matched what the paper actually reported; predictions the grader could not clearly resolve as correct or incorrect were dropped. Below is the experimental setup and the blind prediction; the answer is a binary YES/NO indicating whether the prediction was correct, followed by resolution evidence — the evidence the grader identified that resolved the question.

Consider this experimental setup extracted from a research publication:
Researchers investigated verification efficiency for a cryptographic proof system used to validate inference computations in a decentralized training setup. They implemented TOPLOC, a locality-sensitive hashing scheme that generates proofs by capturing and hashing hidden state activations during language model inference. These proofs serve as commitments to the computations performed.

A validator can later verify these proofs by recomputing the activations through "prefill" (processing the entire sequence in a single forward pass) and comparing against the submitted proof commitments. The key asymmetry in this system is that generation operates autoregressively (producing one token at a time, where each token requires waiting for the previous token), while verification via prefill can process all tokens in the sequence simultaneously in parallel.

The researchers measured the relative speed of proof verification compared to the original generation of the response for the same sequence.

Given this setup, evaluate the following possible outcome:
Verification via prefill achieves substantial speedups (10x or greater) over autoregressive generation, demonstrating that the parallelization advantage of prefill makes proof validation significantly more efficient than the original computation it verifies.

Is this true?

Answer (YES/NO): YES